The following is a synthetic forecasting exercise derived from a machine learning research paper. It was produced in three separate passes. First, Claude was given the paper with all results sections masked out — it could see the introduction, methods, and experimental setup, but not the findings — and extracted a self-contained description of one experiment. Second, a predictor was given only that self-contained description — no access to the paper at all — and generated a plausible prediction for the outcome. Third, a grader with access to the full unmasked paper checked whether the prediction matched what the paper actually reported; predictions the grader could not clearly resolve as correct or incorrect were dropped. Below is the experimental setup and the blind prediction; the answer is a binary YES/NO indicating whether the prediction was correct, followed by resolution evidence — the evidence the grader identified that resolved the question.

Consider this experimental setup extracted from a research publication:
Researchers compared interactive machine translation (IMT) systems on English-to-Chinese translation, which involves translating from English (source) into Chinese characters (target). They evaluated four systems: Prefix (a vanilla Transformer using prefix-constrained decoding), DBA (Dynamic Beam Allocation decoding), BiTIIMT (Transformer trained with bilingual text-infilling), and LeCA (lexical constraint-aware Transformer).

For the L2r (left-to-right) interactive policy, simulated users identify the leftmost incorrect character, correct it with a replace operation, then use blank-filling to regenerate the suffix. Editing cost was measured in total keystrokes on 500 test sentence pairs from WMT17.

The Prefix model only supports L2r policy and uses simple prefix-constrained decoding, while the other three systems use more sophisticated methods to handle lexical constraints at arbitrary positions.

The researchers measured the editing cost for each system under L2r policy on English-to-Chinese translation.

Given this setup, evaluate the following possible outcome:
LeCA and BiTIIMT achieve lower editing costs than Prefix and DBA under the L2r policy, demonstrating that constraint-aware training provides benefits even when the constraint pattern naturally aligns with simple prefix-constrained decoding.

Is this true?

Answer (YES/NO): NO